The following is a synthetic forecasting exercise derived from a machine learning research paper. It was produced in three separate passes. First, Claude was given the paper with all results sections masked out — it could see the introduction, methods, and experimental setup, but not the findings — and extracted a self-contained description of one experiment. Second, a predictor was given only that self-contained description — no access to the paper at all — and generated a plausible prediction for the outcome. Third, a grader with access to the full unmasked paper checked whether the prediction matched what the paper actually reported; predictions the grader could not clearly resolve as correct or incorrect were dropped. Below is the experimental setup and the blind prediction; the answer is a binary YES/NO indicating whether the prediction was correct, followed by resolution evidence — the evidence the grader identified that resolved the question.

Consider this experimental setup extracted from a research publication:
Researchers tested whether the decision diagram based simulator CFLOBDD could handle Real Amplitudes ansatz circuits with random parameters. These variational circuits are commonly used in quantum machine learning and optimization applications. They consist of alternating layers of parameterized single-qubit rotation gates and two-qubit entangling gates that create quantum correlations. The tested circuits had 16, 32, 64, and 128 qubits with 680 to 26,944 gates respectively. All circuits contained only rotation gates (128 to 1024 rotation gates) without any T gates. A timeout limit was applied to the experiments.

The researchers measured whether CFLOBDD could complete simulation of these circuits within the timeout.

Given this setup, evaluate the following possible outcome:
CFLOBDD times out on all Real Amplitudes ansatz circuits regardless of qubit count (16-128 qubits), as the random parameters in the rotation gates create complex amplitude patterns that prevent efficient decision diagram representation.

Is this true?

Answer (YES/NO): YES